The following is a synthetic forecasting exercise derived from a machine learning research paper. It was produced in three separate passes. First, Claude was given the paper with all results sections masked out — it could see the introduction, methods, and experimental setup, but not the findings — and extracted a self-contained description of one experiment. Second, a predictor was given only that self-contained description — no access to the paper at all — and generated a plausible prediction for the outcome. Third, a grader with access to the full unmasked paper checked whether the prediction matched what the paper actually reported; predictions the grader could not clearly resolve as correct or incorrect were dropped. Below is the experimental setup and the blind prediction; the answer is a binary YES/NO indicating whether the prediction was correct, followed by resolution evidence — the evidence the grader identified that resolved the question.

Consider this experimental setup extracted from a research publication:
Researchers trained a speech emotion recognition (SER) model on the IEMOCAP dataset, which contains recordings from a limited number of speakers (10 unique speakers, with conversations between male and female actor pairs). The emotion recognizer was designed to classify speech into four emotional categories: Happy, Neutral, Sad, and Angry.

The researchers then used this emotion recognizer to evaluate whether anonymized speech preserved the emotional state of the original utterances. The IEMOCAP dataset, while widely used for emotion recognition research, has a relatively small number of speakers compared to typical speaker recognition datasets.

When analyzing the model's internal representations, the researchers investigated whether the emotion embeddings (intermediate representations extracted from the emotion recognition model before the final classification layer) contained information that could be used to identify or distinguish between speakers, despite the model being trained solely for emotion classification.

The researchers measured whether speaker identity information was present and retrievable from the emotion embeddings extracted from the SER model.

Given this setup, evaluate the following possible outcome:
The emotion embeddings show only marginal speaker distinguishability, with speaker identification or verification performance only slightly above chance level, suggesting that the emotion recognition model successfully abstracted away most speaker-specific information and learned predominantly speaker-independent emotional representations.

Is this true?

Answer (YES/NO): NO